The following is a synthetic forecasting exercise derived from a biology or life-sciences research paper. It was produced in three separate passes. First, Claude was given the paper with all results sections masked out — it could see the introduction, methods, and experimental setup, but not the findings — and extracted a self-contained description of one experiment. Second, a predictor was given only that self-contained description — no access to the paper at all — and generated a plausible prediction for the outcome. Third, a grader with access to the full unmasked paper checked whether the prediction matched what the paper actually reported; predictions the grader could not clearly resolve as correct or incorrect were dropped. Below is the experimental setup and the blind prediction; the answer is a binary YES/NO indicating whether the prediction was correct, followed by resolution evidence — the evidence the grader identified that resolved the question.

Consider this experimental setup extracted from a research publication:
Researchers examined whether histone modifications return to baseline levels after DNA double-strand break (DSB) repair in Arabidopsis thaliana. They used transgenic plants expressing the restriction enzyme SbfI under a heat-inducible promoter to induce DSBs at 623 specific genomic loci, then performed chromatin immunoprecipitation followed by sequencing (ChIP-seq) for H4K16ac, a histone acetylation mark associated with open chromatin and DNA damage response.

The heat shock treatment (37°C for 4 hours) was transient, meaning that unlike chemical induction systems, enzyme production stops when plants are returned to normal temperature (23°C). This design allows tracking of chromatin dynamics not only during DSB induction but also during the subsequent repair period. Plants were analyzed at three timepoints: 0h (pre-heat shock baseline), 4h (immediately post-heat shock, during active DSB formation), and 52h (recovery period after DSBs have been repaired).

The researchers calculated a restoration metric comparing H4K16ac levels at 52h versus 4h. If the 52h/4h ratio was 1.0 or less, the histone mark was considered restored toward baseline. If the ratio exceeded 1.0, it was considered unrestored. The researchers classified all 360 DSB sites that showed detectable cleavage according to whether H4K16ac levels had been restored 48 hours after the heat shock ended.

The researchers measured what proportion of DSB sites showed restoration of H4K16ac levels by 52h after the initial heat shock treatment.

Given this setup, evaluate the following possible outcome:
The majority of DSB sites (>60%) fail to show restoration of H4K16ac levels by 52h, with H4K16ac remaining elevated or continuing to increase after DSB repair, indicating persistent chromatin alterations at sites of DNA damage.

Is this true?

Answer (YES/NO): NO